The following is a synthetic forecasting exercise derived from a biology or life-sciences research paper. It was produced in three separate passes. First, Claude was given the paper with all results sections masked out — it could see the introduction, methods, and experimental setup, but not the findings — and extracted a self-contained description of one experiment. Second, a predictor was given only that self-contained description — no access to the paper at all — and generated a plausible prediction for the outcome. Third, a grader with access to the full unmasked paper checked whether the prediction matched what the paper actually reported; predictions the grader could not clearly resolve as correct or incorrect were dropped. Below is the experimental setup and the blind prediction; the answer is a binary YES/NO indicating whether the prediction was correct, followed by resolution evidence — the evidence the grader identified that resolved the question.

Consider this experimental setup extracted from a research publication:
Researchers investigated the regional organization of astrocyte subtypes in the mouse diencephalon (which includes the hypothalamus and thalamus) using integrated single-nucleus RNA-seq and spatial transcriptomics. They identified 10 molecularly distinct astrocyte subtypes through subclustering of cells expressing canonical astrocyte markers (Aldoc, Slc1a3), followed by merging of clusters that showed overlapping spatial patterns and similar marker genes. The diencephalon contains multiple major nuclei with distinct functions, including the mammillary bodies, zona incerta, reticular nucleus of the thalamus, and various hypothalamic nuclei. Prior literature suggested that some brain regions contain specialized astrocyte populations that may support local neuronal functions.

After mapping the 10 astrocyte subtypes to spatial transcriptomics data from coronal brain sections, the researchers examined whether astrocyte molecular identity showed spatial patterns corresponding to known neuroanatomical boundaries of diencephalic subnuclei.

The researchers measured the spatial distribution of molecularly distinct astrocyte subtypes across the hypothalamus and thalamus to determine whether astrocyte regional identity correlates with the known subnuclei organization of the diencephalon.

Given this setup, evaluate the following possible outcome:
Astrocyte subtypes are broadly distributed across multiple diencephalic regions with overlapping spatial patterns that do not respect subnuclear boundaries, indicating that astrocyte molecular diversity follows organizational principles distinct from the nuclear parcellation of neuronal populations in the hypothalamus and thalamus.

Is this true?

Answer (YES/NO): NO